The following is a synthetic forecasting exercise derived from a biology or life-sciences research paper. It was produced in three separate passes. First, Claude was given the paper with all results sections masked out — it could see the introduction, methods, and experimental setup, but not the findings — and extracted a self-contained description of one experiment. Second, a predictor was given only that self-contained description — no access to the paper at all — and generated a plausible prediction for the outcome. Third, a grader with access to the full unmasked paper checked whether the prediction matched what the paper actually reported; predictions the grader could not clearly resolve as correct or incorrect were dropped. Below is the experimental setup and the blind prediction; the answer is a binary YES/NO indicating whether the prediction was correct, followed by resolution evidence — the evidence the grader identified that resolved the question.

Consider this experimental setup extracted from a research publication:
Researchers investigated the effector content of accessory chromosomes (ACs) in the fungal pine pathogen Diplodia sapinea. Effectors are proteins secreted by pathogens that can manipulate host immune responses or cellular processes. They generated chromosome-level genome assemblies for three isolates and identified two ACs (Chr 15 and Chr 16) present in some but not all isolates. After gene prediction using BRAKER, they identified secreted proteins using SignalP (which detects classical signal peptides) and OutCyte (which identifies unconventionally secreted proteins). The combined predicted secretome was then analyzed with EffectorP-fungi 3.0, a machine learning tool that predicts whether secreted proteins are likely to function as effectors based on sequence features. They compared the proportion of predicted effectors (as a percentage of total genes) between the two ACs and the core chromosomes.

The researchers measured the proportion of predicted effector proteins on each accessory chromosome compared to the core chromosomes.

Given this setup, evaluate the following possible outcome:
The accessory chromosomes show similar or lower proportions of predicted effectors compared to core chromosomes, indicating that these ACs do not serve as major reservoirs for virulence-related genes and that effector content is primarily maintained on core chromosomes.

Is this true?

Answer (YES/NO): NO